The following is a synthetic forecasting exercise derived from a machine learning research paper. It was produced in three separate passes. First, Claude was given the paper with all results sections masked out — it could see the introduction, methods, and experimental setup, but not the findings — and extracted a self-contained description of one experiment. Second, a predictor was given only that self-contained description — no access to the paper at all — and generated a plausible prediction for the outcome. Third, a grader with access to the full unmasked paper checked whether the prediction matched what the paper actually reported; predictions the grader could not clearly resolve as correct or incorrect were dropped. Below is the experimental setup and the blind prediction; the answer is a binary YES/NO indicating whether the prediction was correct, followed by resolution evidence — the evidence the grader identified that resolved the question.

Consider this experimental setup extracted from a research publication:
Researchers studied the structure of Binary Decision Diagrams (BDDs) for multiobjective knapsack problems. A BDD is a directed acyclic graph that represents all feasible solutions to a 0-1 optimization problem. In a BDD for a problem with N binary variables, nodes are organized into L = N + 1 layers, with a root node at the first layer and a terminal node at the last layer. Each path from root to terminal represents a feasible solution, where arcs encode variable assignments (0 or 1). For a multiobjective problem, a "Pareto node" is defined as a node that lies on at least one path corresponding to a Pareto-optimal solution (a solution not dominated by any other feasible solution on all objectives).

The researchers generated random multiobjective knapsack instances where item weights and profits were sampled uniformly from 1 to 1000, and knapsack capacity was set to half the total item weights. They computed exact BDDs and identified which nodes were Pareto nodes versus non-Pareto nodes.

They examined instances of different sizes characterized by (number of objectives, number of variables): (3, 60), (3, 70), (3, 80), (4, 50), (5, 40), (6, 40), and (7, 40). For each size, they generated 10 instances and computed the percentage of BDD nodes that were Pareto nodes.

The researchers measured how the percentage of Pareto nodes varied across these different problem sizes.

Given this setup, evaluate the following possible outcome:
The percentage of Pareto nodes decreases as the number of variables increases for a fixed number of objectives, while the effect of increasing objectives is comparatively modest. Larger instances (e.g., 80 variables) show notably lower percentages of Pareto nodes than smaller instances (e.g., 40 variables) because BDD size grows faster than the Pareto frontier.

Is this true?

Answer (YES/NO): NO